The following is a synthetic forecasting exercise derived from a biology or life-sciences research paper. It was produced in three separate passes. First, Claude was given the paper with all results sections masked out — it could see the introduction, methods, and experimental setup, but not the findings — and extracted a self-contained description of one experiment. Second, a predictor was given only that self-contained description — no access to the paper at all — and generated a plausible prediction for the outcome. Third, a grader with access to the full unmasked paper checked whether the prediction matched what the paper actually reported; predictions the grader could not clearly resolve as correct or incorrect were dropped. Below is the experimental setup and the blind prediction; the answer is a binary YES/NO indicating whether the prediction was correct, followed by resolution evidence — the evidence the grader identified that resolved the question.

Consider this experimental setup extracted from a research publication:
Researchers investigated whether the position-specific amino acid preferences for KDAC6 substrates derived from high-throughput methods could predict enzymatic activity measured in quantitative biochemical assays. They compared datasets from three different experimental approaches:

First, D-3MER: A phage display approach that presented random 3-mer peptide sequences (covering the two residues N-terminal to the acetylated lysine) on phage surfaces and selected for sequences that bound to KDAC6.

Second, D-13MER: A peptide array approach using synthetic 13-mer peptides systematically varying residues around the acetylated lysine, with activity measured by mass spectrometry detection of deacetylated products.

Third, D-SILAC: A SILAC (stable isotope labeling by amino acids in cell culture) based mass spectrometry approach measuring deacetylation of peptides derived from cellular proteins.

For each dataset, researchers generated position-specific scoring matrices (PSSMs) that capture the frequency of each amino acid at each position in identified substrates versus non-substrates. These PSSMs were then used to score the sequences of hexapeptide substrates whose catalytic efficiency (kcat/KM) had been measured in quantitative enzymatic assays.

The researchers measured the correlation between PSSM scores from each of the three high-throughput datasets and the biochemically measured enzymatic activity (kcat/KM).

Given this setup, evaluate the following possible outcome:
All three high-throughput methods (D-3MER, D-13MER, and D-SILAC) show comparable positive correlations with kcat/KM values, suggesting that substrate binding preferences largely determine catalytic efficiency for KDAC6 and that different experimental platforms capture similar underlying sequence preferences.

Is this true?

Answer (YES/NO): NO